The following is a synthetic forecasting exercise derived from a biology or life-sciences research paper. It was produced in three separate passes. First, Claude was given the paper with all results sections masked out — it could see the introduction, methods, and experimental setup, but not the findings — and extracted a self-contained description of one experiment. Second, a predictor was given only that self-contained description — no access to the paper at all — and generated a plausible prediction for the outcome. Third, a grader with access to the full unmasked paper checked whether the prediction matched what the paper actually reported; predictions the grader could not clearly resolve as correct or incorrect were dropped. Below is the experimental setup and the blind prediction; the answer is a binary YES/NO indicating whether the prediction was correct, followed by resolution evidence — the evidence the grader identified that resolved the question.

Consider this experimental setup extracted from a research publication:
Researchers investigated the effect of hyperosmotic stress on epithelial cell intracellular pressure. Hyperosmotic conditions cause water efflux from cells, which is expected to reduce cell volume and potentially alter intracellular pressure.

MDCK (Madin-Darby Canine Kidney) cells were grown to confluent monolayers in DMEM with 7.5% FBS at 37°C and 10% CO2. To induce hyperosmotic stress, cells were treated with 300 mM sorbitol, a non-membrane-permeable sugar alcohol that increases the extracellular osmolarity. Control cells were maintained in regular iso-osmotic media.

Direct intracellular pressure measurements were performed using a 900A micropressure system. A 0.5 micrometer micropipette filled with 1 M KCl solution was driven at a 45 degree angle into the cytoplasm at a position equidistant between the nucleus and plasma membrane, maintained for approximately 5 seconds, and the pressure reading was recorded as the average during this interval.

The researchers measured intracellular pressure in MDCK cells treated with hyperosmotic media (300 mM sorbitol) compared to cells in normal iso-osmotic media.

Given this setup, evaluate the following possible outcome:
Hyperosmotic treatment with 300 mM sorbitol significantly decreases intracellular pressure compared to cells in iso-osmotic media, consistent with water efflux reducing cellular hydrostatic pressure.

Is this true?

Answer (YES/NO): YES